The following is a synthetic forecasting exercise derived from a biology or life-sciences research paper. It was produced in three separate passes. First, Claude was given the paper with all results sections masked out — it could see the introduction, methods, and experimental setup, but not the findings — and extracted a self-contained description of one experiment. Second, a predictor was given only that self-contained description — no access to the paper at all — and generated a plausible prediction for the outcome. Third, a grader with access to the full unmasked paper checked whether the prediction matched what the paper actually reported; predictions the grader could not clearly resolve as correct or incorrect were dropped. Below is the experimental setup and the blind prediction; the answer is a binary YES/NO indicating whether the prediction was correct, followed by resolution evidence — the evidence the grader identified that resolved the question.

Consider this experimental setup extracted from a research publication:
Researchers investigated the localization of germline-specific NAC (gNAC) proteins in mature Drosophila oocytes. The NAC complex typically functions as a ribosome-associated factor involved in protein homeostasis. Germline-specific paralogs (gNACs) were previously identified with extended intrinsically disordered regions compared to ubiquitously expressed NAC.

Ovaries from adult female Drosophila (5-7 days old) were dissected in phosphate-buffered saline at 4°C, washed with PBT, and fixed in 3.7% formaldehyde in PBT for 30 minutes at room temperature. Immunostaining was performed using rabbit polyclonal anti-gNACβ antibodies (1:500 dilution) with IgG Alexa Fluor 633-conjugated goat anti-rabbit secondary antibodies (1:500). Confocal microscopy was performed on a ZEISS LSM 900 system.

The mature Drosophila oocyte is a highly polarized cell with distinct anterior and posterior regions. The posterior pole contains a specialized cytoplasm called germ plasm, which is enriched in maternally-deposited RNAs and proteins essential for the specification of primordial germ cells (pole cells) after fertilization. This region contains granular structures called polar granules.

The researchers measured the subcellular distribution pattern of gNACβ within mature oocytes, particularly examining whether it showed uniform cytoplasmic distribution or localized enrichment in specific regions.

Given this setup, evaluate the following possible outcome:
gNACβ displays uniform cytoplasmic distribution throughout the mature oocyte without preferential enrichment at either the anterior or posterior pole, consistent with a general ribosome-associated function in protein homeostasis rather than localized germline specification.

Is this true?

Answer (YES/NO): NO